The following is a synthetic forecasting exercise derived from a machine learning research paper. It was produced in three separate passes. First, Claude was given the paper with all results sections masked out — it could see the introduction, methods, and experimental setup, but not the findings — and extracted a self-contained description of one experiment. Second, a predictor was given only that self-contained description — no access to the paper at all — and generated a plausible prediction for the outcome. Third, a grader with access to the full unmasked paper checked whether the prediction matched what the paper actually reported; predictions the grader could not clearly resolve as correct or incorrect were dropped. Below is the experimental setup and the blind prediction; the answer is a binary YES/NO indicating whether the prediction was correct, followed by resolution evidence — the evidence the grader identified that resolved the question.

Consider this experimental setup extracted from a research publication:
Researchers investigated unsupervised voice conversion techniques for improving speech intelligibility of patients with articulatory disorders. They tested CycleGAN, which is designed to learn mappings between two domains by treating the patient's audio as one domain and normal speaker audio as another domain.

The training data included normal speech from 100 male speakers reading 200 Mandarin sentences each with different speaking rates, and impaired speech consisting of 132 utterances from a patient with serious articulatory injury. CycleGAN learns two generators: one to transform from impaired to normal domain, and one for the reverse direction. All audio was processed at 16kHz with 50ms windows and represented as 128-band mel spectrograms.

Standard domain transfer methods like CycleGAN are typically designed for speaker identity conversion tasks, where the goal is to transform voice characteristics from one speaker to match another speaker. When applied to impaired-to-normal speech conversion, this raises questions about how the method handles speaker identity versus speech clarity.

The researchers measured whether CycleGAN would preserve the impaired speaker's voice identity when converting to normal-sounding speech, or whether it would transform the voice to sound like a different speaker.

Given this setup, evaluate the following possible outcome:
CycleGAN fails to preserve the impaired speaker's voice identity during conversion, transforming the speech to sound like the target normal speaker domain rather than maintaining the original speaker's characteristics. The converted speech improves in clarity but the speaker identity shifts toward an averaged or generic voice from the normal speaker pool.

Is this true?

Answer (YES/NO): NO